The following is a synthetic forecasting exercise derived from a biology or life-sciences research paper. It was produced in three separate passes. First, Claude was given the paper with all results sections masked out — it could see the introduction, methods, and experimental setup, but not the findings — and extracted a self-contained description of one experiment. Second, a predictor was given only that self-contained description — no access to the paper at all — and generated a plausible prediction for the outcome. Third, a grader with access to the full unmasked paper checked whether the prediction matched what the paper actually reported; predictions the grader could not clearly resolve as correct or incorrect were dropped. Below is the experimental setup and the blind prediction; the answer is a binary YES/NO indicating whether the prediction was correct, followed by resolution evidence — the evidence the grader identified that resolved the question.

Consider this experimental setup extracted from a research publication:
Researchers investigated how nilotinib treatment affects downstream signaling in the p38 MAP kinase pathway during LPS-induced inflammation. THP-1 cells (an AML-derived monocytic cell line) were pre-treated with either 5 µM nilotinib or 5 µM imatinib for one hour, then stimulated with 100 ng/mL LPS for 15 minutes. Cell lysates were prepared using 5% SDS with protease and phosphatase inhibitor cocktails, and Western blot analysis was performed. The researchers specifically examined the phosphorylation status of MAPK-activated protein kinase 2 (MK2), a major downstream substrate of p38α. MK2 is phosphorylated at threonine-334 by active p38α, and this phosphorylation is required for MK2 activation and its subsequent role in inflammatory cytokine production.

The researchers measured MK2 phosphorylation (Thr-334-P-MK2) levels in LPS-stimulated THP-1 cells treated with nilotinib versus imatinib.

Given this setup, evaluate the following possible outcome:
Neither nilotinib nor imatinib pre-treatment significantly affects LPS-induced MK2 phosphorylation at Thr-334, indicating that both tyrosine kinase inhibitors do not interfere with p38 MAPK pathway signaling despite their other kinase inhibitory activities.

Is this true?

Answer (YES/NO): NO